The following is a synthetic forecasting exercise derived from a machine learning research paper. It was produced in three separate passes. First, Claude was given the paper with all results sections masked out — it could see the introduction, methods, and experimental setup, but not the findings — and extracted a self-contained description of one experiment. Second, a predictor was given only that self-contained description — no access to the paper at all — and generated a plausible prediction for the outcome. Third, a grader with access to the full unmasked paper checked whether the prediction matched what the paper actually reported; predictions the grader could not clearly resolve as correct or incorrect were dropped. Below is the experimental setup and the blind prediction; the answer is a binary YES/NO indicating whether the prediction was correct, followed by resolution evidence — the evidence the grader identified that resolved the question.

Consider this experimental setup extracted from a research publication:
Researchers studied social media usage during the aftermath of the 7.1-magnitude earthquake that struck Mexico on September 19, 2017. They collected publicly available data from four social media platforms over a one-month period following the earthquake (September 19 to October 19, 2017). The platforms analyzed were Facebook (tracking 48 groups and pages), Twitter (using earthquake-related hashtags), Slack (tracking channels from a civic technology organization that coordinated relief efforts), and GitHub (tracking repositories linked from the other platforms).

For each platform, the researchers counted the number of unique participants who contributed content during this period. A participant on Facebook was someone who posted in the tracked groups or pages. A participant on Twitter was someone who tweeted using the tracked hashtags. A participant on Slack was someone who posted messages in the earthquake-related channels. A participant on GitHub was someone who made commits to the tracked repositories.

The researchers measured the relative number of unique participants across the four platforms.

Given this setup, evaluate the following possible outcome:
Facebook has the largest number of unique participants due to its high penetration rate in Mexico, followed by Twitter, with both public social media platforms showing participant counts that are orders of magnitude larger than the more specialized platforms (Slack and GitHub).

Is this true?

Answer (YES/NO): NO